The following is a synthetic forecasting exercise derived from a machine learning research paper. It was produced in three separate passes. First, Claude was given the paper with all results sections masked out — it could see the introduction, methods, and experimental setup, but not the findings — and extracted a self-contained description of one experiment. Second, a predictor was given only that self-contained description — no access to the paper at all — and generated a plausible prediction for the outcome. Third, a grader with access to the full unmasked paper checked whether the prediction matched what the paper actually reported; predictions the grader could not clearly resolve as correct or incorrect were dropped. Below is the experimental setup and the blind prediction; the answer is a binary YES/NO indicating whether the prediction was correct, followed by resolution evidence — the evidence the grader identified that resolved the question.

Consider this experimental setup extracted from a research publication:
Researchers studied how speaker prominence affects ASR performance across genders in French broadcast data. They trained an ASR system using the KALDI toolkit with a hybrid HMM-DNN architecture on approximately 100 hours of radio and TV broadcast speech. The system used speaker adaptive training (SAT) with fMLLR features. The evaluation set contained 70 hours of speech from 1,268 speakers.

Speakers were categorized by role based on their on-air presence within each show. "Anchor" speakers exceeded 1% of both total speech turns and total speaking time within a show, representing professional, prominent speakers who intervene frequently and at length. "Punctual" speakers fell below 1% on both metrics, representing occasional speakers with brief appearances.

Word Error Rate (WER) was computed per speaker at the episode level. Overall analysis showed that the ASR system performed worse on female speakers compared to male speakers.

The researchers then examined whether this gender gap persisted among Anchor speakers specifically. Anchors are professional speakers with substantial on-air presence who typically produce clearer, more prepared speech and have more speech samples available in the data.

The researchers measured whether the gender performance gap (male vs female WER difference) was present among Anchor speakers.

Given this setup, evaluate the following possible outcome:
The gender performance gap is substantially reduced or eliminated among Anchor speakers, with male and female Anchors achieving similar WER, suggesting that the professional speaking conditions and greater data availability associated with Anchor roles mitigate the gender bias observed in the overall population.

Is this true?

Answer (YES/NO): YES